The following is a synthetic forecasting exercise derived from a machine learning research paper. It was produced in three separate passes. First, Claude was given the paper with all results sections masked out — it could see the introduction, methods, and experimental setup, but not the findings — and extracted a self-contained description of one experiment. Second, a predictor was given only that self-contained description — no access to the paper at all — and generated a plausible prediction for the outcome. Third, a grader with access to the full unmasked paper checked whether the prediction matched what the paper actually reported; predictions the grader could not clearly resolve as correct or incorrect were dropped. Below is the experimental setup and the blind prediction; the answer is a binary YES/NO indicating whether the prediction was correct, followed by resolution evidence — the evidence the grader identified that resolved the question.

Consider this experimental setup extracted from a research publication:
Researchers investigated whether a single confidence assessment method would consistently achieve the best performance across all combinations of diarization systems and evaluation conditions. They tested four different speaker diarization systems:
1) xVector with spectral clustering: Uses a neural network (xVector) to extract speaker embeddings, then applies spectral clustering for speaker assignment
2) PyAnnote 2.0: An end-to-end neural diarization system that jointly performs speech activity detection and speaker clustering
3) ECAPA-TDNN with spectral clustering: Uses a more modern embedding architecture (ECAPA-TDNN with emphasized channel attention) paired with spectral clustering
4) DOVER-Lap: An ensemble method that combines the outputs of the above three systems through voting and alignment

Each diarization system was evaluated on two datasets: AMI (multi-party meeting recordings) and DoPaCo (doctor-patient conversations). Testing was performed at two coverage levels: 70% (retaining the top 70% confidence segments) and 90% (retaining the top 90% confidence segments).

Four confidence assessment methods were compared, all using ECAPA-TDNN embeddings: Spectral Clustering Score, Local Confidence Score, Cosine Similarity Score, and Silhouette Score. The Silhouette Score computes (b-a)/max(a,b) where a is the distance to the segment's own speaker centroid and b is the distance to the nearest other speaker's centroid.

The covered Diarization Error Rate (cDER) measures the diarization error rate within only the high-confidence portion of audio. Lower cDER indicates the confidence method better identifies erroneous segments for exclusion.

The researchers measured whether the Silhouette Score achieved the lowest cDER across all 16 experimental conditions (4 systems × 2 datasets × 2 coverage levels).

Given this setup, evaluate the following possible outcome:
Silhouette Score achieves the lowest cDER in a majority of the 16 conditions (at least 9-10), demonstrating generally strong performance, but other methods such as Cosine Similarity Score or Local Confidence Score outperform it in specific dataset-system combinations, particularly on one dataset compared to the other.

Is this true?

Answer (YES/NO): NO